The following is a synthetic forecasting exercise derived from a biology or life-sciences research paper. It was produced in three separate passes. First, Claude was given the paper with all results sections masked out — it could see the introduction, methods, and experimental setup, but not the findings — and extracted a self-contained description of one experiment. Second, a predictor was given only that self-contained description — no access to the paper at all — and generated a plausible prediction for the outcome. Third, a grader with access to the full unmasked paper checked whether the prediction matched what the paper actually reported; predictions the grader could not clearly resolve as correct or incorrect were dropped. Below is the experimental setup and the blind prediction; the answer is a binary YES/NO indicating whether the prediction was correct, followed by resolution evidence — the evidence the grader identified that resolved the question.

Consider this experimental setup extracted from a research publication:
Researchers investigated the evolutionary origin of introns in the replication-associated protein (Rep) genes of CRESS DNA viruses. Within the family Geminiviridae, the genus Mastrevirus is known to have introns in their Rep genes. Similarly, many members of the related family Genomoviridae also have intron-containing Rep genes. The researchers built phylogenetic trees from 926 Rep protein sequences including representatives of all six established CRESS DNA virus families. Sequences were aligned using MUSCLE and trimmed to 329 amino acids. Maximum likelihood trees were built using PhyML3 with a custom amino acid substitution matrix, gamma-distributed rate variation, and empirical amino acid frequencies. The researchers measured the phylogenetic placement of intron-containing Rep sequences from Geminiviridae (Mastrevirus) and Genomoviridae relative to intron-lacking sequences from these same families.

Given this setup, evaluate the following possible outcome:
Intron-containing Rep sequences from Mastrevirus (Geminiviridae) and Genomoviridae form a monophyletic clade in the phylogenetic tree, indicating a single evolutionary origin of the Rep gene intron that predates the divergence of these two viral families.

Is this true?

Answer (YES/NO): YES